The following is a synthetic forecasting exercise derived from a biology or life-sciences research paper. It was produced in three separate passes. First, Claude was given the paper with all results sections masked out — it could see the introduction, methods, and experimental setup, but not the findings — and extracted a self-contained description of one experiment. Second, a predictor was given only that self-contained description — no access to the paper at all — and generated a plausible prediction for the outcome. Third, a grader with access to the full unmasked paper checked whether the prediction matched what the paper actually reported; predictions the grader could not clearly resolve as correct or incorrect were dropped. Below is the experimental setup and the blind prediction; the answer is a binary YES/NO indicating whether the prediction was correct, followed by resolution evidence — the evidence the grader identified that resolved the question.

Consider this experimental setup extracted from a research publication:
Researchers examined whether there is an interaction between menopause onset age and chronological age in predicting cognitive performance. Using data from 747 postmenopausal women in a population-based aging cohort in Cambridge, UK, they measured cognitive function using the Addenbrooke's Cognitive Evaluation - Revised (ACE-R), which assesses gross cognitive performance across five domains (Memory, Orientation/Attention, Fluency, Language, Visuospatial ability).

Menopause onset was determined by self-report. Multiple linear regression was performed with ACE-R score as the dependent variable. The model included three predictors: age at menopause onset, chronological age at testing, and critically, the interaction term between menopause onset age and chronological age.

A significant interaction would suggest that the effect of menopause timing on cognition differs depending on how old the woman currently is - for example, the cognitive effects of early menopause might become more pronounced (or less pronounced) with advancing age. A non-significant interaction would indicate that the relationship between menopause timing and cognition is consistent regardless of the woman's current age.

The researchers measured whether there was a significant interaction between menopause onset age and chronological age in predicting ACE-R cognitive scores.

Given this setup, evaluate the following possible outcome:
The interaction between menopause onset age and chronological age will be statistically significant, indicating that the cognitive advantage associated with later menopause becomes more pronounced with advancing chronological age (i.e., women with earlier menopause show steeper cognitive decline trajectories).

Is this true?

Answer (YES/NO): NO